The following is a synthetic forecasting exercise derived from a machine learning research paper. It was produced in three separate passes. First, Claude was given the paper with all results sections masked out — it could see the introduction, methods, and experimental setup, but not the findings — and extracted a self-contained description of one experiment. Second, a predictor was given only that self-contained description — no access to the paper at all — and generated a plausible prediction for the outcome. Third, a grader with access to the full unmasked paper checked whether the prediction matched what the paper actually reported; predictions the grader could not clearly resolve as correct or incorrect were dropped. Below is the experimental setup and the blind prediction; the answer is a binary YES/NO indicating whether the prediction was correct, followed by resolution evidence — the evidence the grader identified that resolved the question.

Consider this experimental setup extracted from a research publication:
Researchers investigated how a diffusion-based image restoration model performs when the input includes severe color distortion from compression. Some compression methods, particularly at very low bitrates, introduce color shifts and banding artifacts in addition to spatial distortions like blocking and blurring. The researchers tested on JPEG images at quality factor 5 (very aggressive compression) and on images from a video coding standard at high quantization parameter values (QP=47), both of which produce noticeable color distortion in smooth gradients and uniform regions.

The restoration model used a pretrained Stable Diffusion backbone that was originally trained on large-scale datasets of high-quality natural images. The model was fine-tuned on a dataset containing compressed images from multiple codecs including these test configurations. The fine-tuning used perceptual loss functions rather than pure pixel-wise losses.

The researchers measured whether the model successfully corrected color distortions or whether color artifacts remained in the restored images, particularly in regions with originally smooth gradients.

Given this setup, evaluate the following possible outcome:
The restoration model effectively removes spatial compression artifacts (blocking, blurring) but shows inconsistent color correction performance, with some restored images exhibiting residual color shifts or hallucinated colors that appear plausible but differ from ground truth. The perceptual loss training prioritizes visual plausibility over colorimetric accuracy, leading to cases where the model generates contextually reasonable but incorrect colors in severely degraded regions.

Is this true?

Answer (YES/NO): NO